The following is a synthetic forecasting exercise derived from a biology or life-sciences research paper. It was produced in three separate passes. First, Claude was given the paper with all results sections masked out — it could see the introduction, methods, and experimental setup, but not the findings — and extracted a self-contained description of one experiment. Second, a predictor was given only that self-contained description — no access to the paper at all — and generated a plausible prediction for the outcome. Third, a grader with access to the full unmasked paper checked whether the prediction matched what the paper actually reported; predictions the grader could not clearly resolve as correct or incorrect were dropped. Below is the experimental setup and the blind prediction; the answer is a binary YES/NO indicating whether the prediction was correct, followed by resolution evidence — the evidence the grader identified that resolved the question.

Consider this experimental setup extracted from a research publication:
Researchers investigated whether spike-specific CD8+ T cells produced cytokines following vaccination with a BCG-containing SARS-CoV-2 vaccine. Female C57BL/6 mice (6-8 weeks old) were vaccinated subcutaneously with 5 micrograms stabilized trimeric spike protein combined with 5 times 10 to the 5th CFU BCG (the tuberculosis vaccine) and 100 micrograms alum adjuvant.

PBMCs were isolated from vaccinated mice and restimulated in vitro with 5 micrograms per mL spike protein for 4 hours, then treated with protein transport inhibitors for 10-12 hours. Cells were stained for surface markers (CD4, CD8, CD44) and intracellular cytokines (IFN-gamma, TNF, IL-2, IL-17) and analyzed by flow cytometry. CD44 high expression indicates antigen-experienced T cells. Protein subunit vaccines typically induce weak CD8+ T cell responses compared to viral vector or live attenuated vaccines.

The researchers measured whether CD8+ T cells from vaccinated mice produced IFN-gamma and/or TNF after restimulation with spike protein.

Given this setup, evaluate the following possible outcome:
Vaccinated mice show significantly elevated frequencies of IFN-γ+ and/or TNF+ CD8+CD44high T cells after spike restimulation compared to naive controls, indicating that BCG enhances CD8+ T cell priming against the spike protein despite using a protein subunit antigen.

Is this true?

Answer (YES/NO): YES